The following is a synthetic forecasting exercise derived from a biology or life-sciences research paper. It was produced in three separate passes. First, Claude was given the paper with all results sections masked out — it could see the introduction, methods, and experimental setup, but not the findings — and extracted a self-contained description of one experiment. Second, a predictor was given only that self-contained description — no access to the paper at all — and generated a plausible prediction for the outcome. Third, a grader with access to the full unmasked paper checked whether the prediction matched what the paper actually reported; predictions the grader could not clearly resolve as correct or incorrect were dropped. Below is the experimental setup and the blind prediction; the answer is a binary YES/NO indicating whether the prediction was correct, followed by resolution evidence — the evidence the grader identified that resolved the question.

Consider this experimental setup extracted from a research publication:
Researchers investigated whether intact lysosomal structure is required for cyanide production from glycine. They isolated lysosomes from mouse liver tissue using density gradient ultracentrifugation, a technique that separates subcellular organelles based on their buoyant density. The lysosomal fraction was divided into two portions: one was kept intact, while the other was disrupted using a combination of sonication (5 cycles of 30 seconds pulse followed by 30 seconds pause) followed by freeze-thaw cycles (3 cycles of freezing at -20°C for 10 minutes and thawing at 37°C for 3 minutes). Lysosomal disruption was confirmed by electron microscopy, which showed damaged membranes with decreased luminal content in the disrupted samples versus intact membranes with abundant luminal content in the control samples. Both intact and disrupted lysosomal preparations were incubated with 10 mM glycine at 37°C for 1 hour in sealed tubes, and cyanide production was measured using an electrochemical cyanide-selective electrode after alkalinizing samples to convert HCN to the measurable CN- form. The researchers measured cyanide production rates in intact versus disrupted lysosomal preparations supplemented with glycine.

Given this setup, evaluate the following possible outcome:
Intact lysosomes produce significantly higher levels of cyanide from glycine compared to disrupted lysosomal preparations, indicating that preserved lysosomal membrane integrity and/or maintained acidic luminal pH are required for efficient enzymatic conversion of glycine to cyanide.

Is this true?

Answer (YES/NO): YES